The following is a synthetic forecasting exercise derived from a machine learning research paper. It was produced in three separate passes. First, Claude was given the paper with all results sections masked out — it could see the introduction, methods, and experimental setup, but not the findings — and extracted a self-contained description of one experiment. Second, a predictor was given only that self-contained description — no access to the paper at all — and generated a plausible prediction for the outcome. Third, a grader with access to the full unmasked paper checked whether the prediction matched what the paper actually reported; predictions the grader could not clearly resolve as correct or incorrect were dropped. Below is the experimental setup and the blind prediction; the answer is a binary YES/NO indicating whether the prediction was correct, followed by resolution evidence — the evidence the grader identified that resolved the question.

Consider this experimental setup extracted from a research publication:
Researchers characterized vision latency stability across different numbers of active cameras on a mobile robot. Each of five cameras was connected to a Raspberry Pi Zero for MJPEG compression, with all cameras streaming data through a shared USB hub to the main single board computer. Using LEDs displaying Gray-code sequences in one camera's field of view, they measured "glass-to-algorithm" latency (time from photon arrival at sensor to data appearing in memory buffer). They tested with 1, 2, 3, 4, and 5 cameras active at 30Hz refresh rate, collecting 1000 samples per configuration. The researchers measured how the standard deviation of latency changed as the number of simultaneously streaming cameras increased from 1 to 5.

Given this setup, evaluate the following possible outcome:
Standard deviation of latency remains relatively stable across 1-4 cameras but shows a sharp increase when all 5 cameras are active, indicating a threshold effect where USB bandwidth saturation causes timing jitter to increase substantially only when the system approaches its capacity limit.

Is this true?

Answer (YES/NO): NO